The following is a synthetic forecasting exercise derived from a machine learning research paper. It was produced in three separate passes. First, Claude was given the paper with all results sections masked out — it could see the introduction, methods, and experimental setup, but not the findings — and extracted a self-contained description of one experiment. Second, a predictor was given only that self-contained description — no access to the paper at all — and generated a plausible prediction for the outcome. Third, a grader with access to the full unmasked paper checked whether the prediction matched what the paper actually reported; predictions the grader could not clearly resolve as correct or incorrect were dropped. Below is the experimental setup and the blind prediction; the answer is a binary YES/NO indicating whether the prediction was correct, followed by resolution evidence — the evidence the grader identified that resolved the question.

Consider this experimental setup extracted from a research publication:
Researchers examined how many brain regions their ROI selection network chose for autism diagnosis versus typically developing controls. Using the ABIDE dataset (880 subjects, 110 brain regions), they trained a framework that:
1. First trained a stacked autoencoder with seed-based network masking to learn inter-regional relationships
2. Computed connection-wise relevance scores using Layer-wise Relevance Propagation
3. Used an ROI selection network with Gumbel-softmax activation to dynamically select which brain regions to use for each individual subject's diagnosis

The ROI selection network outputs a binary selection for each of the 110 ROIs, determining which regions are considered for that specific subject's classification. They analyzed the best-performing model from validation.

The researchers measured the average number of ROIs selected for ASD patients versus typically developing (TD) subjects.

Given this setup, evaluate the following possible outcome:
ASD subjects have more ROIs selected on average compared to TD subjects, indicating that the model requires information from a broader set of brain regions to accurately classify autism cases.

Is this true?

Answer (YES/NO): NO